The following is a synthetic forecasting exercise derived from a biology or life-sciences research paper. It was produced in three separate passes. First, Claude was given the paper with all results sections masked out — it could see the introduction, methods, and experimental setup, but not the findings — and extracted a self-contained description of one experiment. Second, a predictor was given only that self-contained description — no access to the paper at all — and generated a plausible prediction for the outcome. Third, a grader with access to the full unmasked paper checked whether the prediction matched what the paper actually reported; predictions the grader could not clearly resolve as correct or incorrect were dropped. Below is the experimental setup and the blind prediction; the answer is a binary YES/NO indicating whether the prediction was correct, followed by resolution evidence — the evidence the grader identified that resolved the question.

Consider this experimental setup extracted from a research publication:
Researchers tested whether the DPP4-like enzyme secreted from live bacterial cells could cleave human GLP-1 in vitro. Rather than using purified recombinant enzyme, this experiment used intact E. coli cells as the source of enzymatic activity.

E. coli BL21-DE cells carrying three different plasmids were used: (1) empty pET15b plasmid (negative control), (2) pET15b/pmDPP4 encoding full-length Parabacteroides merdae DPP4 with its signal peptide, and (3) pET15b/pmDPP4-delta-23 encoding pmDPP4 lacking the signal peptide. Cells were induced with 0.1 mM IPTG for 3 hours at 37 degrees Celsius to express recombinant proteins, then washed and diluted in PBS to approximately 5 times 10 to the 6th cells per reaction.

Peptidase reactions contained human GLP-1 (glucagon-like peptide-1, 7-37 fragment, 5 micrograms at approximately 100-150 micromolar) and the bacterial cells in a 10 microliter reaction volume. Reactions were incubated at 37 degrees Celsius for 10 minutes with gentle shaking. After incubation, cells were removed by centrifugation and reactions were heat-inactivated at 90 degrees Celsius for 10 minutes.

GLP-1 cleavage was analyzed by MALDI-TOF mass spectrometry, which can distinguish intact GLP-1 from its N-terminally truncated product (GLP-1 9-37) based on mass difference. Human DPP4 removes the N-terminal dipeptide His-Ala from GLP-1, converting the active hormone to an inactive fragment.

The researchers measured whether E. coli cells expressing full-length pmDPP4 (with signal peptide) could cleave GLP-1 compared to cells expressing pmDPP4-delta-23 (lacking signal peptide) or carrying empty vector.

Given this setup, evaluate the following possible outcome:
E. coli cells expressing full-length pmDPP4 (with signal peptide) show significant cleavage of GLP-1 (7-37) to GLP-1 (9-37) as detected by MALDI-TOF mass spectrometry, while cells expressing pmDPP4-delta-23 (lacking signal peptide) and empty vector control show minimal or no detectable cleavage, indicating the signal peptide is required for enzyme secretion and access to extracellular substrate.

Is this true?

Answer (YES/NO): YES